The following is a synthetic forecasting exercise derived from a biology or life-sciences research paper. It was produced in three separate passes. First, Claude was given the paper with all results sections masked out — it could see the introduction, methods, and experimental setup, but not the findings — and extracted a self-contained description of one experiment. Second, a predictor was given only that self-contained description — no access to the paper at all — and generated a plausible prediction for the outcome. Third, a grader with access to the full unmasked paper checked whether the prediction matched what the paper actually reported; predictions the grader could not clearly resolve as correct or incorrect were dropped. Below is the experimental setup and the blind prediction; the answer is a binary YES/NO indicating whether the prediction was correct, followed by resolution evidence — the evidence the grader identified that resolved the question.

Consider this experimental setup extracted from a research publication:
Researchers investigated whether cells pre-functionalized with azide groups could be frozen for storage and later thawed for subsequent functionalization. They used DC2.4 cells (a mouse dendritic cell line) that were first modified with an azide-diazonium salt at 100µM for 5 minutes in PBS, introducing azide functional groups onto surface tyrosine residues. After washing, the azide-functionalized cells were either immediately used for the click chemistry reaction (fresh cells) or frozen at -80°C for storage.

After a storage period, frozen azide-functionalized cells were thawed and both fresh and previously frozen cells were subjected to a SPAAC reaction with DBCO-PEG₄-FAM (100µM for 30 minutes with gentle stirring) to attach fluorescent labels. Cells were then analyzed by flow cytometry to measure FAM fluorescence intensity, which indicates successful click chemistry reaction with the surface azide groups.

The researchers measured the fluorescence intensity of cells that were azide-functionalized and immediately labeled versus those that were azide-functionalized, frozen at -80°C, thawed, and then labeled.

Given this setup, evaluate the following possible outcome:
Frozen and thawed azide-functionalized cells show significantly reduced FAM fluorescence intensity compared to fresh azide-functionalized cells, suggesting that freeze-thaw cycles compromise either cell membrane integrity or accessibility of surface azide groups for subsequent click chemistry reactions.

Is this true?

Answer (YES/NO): NO